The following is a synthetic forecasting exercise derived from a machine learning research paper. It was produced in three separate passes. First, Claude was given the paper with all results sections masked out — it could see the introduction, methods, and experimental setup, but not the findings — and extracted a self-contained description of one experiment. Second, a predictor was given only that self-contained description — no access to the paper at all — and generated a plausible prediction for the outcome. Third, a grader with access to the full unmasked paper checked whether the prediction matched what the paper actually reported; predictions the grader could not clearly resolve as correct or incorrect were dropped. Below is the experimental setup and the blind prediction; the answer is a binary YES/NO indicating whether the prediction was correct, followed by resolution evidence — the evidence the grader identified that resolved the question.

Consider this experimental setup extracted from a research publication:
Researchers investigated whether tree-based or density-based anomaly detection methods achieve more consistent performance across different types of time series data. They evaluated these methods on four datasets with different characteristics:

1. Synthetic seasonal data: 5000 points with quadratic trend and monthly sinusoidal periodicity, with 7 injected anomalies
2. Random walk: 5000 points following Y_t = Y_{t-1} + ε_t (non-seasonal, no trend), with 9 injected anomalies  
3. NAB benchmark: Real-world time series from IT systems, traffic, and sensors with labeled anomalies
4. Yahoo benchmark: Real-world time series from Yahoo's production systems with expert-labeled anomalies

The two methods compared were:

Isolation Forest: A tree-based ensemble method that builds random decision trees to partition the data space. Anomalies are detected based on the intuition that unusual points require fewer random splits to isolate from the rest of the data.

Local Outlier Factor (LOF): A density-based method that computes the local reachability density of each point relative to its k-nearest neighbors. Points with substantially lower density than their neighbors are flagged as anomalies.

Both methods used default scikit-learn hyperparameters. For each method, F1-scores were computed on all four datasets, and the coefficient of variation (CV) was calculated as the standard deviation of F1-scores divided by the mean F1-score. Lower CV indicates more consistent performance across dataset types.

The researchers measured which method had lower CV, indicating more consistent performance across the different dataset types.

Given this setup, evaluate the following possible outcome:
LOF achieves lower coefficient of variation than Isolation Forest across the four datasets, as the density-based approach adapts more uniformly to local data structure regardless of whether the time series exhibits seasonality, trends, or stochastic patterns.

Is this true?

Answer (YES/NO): YES